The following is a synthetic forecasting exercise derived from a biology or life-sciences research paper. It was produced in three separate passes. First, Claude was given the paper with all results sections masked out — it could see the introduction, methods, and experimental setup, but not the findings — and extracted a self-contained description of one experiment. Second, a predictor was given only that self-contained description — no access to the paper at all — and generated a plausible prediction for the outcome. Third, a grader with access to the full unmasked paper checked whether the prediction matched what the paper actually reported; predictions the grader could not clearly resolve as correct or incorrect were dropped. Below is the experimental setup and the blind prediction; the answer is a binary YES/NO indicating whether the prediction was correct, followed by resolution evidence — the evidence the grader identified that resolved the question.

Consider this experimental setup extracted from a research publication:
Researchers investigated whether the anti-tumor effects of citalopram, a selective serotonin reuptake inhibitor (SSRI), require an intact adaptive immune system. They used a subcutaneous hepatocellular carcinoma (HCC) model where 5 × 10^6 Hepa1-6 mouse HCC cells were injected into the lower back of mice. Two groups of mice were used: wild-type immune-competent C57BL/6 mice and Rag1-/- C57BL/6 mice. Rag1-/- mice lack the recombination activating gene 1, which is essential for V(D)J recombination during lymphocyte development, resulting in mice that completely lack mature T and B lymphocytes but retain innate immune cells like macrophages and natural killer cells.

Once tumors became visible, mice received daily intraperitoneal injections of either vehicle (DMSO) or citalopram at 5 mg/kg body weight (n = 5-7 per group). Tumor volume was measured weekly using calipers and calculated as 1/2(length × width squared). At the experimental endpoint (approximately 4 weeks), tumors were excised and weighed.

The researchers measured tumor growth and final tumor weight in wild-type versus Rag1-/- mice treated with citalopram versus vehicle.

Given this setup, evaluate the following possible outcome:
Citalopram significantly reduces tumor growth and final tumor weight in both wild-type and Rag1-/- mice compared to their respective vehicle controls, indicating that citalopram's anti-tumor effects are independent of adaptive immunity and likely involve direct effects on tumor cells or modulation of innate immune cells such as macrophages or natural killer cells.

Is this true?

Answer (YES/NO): NO